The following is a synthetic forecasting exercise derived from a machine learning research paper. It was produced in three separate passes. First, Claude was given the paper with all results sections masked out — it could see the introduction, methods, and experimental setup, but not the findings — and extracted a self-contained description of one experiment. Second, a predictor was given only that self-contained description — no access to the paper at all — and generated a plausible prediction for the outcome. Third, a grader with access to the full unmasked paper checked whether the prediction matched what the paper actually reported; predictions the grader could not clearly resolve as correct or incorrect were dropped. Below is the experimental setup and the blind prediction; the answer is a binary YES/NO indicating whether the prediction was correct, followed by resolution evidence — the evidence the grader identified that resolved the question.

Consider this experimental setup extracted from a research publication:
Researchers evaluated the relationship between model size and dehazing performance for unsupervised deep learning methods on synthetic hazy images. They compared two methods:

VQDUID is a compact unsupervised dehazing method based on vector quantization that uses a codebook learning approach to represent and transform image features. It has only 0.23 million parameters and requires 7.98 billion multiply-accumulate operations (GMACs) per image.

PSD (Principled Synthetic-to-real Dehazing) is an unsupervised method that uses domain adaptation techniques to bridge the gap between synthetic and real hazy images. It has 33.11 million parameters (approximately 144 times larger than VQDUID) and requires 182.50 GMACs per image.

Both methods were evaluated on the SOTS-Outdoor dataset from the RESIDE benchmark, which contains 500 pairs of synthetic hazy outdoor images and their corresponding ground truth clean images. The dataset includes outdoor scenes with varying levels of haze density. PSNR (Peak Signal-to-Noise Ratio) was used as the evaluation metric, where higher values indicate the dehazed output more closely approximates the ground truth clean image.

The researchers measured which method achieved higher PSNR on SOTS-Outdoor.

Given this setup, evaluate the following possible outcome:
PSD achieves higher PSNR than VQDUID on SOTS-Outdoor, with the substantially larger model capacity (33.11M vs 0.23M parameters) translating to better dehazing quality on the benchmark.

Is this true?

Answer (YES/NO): NO